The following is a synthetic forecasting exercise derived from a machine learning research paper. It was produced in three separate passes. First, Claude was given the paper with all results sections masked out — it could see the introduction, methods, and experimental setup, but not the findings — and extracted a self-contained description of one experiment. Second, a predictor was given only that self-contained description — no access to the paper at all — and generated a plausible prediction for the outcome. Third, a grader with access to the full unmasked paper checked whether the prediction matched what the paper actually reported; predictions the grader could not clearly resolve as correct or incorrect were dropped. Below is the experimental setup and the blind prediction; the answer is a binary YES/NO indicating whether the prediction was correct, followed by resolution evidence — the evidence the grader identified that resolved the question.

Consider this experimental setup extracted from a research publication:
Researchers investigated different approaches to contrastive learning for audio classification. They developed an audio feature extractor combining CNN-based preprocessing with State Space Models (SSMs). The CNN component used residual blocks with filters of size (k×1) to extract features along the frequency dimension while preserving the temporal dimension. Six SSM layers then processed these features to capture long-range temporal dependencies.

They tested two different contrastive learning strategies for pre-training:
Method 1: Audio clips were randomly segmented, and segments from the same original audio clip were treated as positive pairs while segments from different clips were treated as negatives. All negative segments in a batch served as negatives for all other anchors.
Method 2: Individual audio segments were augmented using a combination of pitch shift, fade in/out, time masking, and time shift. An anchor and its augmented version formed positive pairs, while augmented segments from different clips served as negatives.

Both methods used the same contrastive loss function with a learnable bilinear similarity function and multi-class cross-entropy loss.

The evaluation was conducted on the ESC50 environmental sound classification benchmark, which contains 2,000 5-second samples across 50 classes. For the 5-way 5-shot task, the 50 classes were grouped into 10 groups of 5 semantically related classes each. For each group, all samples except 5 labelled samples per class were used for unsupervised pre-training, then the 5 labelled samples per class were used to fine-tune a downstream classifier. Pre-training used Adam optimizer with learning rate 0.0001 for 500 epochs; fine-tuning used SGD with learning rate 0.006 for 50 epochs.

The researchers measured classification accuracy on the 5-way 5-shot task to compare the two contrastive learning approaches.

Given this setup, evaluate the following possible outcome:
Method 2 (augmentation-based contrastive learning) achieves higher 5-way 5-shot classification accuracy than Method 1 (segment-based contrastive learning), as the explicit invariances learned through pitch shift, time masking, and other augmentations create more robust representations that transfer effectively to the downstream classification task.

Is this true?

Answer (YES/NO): NO